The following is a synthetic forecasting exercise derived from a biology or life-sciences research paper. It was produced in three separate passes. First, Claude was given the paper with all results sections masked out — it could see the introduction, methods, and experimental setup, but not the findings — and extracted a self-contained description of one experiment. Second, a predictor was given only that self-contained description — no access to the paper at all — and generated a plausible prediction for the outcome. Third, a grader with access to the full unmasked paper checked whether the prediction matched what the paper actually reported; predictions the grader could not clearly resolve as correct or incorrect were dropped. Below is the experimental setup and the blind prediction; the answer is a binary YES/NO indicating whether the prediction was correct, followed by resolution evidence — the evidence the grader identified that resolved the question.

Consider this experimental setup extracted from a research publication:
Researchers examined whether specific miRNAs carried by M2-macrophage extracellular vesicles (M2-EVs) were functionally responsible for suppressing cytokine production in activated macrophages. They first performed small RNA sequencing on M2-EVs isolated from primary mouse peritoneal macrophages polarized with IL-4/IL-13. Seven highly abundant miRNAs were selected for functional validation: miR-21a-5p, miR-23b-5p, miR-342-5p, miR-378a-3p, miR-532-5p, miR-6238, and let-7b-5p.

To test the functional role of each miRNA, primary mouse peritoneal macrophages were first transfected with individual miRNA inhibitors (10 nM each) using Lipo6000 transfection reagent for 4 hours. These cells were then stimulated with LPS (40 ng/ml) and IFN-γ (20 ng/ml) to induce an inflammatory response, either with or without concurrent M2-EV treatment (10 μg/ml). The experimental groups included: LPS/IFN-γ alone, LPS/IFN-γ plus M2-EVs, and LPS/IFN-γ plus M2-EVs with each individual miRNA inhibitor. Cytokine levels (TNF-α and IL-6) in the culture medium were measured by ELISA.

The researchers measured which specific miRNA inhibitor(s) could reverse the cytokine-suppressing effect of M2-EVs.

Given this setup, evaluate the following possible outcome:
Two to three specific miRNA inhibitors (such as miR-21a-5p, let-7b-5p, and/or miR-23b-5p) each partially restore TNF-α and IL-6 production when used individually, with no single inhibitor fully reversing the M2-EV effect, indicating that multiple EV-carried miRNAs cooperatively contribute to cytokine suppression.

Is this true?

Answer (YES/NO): NO